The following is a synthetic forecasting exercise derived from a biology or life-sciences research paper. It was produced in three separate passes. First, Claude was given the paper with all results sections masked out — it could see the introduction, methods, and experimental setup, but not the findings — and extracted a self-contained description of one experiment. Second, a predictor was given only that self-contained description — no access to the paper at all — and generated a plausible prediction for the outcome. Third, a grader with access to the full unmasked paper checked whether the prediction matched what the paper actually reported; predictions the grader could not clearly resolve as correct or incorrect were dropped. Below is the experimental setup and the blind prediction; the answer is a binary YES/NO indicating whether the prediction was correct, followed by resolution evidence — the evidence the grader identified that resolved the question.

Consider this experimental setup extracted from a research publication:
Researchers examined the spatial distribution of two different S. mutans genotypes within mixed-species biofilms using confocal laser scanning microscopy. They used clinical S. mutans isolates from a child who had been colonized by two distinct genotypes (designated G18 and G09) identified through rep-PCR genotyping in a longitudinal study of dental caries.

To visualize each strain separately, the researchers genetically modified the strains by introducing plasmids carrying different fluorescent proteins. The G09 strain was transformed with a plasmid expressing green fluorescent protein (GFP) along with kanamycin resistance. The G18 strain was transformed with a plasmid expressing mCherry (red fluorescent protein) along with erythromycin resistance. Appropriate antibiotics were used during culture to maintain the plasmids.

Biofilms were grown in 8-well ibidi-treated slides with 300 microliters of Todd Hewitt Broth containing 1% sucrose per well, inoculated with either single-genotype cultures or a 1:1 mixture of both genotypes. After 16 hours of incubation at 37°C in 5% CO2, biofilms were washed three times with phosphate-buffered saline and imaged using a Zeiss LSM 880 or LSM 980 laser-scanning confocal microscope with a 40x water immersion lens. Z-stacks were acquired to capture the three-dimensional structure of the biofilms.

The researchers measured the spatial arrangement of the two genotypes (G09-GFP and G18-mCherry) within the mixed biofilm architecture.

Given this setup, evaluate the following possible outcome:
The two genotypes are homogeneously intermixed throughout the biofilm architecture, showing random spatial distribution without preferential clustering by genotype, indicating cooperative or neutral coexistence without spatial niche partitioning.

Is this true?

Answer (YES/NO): NO